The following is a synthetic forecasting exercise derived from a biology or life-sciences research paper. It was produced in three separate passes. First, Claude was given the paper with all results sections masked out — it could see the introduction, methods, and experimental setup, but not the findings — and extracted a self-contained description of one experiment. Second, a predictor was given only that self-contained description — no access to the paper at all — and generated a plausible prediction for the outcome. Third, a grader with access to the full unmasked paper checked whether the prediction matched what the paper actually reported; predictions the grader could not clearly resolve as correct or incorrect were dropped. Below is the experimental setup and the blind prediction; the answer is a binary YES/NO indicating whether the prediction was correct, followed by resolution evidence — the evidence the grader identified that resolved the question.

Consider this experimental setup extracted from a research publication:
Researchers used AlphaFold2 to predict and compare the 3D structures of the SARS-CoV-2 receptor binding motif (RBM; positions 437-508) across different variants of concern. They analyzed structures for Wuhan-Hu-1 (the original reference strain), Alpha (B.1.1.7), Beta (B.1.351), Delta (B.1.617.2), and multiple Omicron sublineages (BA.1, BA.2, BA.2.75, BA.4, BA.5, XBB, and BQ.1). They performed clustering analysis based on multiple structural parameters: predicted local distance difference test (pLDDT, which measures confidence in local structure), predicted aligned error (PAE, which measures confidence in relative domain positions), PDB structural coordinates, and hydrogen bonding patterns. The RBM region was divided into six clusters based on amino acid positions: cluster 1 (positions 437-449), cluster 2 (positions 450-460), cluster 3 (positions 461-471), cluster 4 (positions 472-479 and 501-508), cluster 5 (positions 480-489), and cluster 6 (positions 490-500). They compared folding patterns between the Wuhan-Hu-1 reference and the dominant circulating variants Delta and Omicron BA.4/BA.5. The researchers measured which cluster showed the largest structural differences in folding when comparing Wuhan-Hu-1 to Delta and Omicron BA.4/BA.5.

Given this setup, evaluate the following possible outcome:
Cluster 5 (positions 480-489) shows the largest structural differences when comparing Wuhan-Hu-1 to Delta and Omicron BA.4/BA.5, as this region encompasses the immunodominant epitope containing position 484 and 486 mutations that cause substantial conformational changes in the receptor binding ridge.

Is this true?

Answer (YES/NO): NO